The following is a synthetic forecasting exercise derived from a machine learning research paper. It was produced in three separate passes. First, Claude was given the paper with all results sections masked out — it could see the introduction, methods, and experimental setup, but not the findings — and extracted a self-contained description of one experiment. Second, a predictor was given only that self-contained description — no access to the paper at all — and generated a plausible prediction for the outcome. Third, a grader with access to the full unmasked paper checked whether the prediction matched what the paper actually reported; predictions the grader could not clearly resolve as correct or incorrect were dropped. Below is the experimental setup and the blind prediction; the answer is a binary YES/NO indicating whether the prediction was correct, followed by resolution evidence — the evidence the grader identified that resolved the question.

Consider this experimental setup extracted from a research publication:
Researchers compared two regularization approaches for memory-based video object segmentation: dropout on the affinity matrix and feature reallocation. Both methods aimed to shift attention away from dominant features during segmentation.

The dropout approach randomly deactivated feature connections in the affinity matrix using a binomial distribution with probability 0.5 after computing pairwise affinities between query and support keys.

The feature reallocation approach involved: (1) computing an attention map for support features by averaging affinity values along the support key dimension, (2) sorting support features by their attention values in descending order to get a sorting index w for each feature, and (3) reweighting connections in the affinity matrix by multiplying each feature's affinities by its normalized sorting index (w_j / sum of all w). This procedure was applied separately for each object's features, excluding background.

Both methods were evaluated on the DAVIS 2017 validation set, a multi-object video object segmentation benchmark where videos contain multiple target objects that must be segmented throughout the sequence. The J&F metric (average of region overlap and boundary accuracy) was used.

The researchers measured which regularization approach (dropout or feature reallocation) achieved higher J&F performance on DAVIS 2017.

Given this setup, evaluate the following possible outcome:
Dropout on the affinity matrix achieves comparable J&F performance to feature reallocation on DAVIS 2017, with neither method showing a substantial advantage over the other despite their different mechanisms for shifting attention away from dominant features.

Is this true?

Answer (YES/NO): YES